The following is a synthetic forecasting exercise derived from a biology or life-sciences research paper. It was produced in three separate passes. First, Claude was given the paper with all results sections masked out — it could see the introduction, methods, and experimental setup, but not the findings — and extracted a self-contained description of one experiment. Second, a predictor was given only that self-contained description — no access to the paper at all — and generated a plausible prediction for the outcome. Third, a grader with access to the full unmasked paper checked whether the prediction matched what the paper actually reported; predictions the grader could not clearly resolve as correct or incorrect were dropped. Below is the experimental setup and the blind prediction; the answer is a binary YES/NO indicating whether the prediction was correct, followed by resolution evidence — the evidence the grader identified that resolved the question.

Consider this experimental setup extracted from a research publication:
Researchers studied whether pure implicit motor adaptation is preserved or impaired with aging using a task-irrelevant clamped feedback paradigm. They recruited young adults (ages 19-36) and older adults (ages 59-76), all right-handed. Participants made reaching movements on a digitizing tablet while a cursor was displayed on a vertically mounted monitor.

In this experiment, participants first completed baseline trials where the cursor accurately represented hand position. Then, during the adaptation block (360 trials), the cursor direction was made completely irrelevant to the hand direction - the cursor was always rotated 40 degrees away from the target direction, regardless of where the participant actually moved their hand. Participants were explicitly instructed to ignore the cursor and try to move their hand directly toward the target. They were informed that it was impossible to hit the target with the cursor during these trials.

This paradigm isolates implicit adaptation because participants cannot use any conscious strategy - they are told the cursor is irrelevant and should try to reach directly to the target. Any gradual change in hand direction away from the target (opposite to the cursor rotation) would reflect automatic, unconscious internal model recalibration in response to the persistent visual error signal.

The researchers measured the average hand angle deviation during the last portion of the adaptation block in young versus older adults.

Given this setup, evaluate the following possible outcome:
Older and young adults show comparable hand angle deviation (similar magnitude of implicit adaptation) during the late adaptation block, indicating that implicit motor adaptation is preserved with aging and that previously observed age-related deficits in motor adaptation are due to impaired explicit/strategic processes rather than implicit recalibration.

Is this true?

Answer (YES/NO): NO